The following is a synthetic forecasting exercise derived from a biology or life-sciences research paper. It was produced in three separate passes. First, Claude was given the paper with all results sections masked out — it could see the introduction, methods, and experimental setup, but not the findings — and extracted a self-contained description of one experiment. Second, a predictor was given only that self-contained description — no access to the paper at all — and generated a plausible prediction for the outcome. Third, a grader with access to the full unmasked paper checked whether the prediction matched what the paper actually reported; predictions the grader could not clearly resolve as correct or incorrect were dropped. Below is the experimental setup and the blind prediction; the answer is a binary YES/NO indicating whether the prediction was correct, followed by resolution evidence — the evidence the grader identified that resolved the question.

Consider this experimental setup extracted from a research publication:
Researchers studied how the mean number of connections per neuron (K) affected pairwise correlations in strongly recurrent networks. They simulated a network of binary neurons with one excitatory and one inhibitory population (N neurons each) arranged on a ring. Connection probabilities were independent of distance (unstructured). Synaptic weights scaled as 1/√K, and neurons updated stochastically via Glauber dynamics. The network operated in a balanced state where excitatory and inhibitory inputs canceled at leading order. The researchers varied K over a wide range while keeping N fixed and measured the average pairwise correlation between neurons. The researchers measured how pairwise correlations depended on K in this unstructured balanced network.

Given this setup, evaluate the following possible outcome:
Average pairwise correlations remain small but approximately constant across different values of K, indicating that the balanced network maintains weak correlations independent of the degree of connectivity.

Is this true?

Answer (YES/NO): YES